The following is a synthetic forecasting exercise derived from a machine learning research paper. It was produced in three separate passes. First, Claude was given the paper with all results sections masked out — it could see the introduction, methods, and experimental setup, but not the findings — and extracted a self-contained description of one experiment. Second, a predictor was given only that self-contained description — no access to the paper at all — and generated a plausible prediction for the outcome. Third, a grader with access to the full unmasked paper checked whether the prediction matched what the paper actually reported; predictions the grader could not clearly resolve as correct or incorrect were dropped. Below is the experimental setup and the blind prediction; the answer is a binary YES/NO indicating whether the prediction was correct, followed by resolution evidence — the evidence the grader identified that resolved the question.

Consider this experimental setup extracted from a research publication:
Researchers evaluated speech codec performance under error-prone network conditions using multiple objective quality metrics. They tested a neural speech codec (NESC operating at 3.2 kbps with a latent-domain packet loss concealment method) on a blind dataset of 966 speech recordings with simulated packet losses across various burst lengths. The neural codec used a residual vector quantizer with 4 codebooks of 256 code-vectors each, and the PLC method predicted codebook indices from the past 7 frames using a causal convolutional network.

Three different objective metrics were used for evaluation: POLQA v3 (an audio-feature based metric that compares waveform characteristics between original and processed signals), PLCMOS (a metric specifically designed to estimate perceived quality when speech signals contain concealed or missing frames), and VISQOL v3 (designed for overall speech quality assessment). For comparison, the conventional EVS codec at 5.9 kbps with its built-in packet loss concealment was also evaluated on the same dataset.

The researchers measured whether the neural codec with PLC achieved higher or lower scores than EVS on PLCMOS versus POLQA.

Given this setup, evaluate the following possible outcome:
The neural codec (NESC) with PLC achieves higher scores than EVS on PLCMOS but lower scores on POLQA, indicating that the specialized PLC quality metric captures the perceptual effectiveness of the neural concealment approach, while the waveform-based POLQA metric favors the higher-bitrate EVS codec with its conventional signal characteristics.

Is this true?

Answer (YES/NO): YES